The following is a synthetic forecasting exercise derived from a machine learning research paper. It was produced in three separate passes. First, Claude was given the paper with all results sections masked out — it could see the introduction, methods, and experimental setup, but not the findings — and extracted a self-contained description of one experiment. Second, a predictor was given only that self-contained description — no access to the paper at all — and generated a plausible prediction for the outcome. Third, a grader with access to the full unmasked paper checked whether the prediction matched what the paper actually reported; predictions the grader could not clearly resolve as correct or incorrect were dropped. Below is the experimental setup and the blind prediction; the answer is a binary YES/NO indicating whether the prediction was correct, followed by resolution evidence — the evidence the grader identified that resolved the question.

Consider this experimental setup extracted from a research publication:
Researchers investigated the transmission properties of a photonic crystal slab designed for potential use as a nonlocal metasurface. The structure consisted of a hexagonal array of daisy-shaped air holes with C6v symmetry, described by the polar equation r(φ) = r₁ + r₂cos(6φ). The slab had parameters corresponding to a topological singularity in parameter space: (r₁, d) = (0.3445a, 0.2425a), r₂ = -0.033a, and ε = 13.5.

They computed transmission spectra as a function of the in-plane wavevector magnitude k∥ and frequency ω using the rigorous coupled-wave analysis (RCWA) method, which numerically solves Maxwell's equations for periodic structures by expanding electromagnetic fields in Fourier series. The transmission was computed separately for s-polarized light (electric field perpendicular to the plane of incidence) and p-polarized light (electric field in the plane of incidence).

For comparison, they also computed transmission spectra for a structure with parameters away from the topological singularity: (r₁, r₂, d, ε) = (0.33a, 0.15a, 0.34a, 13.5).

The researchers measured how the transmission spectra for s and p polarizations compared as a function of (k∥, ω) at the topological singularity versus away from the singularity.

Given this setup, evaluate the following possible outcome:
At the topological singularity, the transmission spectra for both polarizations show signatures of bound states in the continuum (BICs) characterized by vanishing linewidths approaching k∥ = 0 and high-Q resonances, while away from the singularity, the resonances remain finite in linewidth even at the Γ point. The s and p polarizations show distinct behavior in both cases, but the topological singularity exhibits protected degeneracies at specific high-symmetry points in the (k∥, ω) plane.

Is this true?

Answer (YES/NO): NO